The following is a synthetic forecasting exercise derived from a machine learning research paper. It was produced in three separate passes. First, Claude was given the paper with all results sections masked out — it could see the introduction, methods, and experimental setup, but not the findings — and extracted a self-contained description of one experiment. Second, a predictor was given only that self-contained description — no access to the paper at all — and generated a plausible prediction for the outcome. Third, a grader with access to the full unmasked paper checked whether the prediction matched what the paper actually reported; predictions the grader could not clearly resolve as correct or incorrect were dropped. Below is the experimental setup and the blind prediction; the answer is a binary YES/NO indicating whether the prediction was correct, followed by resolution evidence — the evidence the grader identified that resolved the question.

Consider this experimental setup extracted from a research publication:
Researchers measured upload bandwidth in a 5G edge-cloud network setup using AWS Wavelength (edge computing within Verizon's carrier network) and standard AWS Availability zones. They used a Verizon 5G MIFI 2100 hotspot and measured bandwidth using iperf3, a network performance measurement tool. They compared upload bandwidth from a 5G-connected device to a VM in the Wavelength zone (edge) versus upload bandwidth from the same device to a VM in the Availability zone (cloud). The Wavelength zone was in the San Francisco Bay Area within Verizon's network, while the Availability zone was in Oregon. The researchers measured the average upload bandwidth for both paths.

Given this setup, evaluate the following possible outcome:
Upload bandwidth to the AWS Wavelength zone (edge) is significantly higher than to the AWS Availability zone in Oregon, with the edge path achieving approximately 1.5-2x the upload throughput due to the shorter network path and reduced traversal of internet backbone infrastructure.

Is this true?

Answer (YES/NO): NO